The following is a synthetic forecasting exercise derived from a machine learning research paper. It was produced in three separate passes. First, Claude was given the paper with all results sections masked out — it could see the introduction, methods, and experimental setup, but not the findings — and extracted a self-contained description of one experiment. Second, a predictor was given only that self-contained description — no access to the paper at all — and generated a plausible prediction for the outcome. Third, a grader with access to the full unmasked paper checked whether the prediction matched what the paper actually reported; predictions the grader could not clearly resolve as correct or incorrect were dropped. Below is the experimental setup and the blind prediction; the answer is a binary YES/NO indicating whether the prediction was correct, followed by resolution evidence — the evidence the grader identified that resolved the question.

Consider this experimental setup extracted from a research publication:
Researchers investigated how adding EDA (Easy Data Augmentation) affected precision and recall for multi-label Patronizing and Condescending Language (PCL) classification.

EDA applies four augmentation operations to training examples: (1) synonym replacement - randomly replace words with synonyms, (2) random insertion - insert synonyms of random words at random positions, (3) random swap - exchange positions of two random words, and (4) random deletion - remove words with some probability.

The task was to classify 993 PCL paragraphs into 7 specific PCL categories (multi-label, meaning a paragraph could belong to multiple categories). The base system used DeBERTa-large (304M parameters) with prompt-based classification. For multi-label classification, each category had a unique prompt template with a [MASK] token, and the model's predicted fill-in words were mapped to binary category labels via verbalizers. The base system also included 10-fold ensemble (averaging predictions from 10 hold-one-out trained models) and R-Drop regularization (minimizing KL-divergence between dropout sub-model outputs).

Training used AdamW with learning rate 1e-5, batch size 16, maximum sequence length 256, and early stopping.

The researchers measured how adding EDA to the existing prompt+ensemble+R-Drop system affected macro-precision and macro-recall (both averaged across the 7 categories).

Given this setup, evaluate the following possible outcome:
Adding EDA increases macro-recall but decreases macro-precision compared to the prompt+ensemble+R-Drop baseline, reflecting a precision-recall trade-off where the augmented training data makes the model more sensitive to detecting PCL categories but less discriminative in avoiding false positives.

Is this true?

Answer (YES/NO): NO